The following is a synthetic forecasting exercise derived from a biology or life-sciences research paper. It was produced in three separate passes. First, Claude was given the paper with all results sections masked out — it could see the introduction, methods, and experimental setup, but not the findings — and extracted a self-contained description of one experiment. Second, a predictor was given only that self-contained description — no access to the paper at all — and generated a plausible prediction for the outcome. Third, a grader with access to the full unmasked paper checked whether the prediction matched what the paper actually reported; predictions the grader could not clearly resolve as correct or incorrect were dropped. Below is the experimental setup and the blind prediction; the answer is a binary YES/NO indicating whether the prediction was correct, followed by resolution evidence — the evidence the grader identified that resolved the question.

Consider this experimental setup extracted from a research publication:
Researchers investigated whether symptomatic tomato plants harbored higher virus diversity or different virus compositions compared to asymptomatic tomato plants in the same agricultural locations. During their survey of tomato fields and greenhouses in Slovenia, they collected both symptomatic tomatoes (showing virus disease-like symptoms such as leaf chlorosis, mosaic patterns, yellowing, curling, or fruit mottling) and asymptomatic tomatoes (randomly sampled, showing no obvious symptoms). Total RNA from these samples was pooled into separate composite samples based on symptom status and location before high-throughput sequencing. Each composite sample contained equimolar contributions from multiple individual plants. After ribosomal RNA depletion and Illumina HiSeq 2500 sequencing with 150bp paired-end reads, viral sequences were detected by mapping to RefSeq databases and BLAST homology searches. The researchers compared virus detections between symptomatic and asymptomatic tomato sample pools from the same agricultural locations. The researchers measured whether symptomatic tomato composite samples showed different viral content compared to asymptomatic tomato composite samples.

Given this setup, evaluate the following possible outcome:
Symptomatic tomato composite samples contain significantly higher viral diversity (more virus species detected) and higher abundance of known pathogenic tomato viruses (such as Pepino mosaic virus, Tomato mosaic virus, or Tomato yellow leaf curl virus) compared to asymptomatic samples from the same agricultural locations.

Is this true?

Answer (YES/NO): NO